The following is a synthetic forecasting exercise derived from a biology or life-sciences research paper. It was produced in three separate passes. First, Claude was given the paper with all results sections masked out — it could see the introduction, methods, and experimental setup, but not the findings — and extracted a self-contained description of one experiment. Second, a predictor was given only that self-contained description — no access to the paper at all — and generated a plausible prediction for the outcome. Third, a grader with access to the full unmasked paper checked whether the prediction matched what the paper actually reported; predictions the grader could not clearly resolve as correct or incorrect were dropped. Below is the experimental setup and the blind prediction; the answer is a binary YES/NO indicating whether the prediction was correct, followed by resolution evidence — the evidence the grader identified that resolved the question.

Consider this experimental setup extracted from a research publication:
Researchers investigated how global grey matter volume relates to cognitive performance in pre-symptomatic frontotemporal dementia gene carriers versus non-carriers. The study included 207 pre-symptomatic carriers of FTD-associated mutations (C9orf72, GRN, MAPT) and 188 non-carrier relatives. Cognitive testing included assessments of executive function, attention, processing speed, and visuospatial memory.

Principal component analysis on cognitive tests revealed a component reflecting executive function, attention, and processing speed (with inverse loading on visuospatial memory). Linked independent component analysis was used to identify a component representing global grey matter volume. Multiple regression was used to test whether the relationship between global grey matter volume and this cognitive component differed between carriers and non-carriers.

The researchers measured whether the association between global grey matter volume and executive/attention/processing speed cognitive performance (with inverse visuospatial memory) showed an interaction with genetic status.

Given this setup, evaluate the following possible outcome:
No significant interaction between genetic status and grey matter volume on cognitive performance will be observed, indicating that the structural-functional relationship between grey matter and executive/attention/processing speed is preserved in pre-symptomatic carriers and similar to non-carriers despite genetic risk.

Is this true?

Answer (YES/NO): NO